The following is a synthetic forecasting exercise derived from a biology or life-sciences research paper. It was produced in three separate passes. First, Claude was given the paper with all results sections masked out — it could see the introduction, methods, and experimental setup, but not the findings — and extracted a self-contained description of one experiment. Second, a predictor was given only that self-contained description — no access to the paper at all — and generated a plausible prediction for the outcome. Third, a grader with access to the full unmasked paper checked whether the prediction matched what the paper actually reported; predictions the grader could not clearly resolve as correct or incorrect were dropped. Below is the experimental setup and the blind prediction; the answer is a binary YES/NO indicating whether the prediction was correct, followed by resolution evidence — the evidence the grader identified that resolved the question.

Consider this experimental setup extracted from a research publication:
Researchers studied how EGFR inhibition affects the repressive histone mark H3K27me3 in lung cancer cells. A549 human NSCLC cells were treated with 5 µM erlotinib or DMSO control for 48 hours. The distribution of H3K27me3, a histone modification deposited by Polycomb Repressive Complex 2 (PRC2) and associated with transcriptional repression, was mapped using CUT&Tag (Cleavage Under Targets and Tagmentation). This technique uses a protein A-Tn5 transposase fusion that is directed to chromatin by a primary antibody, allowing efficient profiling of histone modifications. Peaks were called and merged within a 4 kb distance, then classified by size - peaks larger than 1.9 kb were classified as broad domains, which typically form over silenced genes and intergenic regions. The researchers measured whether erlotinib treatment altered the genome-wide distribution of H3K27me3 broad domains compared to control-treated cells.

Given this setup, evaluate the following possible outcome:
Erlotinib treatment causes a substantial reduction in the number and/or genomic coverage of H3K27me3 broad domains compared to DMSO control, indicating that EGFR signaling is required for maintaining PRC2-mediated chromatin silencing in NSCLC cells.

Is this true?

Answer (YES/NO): YES